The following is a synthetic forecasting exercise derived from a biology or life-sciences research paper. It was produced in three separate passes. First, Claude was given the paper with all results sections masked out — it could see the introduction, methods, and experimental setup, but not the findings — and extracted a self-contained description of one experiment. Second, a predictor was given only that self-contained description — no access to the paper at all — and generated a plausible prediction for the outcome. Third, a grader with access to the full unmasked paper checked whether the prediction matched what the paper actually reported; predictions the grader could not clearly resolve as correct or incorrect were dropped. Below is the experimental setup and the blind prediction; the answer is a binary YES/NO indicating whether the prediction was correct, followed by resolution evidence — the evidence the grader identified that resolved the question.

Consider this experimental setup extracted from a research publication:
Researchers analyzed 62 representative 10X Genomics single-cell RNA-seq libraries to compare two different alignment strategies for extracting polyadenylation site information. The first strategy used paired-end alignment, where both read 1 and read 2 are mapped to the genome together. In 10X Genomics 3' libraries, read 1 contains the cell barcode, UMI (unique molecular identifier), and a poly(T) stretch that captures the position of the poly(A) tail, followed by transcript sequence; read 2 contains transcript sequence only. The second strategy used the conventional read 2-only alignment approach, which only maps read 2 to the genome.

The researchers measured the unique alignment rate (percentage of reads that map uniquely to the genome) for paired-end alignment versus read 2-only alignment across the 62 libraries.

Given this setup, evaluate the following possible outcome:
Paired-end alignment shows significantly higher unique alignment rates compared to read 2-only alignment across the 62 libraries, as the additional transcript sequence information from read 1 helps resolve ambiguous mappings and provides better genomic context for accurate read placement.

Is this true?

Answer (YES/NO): NO